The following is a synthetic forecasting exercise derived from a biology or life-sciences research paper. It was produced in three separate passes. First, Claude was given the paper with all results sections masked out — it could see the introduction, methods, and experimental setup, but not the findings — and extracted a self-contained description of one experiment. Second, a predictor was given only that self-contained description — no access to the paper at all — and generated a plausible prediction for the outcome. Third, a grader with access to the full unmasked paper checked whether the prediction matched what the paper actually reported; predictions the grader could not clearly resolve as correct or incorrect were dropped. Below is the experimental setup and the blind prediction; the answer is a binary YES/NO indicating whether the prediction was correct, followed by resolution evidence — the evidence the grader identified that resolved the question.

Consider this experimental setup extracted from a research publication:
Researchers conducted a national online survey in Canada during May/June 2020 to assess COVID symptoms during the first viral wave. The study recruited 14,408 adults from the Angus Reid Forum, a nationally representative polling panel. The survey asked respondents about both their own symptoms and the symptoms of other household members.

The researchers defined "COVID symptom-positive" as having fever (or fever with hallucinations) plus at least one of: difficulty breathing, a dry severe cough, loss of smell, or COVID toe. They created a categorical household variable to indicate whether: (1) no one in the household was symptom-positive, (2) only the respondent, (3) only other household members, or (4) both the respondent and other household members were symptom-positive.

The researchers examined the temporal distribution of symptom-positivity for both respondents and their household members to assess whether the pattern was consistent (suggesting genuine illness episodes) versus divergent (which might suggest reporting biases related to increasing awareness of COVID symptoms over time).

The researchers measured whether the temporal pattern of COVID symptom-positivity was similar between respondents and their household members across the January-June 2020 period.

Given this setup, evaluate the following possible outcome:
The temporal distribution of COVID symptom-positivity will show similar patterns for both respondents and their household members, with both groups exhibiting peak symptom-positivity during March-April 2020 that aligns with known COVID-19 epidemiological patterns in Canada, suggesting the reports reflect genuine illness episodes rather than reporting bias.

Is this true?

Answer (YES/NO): YES